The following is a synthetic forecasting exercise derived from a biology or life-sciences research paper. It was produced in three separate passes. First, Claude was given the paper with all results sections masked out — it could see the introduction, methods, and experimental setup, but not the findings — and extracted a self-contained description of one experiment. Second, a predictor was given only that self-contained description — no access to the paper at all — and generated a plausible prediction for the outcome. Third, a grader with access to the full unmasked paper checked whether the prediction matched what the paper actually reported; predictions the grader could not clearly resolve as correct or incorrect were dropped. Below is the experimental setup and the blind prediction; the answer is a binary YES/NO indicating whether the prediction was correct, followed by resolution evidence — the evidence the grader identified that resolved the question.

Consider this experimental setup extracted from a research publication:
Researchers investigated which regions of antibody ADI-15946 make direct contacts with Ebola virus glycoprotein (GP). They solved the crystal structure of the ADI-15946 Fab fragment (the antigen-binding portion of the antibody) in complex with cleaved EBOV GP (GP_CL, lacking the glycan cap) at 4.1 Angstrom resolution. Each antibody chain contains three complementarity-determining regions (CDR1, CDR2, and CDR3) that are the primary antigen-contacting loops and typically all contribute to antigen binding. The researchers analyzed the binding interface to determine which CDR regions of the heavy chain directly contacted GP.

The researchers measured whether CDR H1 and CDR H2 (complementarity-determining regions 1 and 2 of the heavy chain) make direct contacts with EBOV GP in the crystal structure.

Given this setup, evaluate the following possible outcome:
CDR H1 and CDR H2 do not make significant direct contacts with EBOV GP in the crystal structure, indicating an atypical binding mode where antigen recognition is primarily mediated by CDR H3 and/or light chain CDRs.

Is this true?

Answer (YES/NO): YES